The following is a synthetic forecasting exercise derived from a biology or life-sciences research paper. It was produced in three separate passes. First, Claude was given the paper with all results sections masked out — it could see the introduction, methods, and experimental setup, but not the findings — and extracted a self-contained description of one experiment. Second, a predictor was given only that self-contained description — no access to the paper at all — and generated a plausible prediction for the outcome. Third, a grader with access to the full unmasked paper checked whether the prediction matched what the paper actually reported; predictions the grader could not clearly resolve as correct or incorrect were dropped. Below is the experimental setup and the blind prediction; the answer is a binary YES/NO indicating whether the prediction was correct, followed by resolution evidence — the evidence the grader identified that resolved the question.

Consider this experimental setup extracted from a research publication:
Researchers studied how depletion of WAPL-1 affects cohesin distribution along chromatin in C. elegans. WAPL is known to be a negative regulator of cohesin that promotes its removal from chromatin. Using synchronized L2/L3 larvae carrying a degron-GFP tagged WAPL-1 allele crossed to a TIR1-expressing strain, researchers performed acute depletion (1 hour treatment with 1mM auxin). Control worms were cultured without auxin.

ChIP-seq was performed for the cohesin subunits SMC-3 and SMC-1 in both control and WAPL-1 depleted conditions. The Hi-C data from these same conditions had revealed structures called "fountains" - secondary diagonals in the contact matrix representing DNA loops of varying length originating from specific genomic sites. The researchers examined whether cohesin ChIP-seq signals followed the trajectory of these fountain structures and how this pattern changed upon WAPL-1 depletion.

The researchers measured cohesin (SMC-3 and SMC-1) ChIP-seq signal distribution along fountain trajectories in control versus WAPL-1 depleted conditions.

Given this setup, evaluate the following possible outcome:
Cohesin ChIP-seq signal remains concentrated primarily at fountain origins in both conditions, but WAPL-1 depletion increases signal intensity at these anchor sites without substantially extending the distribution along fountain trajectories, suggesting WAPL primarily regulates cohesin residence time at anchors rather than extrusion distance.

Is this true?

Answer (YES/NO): NO